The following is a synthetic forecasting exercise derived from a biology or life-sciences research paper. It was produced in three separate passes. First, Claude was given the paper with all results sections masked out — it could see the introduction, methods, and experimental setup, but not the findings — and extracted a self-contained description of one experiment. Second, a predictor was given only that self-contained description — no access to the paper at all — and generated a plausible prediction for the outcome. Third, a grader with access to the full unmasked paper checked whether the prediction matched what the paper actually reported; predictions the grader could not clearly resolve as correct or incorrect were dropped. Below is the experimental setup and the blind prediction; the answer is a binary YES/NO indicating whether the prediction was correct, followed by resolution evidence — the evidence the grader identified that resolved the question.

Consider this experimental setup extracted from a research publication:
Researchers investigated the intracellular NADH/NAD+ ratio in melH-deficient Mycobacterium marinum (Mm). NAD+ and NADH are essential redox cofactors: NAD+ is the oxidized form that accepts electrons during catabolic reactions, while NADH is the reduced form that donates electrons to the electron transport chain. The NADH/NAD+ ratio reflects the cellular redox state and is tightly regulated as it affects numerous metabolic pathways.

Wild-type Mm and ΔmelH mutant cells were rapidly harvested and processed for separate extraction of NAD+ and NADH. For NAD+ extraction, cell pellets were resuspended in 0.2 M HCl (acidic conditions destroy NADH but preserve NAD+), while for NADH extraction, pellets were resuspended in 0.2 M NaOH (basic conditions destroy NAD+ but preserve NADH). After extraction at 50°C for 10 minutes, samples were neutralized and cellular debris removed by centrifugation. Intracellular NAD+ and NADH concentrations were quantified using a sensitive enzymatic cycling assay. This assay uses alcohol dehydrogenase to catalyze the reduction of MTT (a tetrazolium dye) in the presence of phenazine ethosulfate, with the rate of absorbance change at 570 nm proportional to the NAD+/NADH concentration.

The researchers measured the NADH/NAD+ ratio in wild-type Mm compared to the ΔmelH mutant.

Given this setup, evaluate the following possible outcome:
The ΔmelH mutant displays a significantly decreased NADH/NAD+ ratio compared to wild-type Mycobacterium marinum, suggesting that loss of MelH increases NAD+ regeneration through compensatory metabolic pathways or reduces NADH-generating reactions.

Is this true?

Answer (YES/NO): NO